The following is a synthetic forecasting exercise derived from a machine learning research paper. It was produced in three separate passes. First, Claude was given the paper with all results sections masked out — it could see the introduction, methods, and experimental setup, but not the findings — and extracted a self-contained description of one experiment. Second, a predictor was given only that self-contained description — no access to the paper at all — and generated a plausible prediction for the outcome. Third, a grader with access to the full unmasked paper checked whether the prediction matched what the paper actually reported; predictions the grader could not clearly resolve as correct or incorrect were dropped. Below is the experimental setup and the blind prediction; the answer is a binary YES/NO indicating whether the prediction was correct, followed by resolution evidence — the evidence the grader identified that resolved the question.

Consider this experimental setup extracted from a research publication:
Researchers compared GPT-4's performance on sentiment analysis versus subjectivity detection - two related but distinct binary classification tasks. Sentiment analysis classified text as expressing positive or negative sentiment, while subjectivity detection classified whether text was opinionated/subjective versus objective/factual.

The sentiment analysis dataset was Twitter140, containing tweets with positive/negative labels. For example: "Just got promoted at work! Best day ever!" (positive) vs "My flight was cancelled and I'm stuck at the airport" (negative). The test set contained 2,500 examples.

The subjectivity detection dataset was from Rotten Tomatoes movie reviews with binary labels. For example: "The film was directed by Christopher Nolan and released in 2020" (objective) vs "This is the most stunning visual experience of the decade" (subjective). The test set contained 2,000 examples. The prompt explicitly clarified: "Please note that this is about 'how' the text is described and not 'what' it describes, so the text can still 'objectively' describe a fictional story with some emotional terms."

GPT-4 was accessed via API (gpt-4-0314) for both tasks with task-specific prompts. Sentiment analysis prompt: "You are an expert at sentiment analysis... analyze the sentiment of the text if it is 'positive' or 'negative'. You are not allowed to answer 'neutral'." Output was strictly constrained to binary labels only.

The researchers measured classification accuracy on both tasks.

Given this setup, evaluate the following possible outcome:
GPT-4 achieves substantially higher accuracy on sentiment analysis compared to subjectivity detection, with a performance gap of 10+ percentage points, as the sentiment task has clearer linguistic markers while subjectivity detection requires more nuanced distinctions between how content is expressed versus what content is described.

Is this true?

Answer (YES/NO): NO